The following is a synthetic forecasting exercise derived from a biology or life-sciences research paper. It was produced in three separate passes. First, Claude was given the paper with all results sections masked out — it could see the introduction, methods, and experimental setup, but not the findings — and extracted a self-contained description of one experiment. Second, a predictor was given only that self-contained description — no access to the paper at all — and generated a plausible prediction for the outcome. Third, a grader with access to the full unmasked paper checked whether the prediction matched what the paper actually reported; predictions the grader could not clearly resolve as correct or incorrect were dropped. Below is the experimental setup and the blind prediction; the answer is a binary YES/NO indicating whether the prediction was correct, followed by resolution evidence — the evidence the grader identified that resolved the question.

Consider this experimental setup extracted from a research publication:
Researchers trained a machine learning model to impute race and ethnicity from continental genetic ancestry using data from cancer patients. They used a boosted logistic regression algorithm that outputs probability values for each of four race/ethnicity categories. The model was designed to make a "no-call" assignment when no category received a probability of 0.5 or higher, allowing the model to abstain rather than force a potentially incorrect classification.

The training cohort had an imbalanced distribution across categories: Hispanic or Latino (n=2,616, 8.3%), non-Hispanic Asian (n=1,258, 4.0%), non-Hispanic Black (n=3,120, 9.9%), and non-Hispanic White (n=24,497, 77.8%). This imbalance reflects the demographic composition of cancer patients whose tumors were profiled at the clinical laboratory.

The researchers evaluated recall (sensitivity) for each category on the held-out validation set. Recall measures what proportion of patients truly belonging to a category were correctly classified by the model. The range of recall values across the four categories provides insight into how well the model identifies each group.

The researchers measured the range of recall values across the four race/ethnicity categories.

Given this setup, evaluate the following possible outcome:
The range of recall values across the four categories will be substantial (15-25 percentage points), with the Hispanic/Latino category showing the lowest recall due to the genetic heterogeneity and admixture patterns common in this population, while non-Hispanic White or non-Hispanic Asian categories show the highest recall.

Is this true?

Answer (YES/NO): YES